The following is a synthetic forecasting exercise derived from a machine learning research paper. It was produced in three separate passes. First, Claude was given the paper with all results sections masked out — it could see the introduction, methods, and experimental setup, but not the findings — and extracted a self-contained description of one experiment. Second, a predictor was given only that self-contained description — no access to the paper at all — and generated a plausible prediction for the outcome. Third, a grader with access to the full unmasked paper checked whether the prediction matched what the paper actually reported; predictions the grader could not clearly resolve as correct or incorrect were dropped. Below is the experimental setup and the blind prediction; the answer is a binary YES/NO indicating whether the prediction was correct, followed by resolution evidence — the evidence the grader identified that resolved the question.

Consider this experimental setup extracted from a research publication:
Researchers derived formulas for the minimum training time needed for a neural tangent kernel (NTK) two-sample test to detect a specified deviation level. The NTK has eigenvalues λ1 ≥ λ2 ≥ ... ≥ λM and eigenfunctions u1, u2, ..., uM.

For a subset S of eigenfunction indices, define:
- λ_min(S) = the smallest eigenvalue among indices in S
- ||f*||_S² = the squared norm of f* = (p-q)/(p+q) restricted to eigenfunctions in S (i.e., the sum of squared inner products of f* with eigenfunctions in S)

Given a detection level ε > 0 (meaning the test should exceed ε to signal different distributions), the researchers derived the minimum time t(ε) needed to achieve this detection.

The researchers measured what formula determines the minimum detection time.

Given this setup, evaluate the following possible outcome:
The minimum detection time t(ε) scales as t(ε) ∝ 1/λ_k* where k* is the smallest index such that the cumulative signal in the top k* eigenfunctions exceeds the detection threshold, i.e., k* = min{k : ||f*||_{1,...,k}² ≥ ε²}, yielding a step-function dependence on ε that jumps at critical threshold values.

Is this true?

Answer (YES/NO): NO